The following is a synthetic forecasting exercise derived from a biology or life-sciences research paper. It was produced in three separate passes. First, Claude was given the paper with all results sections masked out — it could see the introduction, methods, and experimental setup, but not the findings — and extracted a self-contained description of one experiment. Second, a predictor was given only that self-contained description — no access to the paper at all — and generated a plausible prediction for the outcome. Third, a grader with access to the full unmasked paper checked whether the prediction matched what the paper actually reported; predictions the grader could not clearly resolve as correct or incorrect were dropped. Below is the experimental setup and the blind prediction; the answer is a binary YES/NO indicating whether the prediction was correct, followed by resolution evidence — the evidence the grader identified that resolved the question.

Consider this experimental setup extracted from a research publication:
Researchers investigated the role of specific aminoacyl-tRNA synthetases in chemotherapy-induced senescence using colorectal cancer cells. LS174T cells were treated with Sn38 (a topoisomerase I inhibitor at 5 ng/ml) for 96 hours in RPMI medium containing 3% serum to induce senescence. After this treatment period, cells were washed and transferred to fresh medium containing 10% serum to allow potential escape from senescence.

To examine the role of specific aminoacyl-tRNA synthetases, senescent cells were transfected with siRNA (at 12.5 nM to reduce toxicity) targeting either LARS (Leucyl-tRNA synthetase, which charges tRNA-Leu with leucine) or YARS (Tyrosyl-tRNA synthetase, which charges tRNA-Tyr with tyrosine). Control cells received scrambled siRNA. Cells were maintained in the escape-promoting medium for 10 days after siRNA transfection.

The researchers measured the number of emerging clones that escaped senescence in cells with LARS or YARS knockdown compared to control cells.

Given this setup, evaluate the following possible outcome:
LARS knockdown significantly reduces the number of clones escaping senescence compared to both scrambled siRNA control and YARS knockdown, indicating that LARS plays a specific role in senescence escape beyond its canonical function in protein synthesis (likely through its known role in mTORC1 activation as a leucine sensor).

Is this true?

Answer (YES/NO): NO